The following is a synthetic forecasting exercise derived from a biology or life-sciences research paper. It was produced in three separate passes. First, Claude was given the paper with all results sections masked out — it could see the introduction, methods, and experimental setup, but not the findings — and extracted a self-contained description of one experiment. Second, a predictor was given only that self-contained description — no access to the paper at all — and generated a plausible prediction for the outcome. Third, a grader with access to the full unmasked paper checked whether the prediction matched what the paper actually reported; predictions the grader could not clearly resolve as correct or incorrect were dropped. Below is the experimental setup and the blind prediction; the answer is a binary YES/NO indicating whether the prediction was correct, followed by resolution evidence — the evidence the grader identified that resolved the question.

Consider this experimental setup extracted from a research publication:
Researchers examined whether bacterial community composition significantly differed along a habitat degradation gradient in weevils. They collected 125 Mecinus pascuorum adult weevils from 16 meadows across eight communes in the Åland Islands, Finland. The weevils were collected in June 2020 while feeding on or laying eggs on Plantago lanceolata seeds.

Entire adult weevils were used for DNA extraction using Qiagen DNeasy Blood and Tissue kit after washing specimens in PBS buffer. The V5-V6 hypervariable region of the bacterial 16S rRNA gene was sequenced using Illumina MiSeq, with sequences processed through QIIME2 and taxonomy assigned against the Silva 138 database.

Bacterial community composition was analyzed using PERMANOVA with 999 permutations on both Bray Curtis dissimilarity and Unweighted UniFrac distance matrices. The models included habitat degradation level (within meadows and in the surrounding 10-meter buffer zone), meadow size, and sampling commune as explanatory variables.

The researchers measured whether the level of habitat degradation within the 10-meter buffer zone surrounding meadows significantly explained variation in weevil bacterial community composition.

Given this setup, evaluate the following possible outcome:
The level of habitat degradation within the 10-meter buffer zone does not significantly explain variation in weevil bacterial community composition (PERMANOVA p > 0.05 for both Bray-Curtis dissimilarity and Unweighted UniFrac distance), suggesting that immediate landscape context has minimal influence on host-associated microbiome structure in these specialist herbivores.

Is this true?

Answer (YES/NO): NO